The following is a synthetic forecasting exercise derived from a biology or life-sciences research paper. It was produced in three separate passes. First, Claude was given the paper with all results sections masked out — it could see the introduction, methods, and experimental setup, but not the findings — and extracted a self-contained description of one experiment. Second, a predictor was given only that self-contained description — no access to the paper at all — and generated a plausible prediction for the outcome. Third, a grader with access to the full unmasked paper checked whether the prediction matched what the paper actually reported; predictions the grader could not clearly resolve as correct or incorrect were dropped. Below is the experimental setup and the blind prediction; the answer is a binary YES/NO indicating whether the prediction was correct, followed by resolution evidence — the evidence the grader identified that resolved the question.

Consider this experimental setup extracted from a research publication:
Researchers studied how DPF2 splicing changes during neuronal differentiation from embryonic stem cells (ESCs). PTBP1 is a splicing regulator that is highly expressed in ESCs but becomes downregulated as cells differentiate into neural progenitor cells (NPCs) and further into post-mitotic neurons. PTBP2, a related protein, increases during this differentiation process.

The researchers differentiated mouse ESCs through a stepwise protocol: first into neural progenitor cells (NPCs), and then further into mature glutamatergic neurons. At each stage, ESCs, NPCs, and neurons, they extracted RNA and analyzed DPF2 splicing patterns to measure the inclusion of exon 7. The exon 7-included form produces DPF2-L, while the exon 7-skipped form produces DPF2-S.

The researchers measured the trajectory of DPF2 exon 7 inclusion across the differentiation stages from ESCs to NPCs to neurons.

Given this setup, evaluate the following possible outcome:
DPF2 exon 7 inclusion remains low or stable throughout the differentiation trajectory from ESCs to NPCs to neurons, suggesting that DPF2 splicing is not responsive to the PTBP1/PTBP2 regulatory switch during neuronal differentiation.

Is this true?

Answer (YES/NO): NO